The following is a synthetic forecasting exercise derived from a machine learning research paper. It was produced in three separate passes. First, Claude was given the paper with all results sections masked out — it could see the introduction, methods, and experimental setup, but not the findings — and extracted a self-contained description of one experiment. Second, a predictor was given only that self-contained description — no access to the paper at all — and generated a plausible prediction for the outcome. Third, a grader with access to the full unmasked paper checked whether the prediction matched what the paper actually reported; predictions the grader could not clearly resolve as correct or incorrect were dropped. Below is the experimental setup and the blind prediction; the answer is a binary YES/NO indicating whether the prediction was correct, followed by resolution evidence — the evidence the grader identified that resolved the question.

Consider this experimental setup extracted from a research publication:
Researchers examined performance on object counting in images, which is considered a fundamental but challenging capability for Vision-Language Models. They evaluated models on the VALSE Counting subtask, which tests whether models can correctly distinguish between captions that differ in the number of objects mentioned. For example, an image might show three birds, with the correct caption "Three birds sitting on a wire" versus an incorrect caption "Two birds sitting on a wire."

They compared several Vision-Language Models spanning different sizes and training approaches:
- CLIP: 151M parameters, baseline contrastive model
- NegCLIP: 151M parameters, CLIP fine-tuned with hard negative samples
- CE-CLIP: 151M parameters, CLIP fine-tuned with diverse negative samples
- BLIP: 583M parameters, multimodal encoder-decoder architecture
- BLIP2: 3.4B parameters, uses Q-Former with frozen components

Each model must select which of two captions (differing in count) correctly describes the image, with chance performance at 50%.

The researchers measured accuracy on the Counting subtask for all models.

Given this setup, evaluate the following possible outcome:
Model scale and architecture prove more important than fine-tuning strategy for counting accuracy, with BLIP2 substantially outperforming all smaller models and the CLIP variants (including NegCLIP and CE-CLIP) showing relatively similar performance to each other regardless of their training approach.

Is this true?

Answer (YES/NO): NO